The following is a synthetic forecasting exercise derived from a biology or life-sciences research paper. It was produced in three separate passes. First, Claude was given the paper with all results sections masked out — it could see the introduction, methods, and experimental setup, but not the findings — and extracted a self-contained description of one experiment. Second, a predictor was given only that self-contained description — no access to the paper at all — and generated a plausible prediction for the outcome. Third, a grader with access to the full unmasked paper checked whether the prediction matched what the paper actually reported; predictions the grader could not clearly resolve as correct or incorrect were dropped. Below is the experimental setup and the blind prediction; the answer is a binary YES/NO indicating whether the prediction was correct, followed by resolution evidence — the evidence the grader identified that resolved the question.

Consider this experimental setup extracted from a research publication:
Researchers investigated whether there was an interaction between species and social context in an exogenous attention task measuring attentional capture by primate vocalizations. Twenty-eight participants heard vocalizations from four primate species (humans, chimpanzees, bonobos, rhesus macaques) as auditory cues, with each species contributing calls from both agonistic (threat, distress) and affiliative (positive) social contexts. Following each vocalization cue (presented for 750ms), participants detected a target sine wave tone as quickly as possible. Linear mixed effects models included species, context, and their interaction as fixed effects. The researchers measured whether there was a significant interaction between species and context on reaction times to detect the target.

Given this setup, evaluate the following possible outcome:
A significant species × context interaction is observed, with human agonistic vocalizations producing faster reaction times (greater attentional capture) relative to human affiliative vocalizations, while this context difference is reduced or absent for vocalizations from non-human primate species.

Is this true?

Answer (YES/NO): NO